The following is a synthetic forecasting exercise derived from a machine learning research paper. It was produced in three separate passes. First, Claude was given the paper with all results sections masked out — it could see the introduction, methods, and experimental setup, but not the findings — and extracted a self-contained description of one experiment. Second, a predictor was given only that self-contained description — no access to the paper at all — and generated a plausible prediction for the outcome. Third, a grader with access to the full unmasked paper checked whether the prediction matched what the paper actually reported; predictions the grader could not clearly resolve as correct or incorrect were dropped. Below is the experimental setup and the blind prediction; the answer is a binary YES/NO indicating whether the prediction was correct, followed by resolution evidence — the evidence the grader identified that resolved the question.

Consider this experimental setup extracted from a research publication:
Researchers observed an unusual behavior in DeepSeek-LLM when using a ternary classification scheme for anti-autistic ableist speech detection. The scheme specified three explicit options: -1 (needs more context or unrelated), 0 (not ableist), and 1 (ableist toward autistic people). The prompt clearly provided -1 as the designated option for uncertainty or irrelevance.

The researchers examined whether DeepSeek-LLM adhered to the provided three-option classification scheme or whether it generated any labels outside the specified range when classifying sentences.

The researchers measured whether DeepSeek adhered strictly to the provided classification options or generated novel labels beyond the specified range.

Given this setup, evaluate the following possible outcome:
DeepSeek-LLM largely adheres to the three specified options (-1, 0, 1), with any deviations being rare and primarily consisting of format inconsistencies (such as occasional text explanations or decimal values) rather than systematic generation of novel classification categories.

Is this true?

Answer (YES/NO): NO